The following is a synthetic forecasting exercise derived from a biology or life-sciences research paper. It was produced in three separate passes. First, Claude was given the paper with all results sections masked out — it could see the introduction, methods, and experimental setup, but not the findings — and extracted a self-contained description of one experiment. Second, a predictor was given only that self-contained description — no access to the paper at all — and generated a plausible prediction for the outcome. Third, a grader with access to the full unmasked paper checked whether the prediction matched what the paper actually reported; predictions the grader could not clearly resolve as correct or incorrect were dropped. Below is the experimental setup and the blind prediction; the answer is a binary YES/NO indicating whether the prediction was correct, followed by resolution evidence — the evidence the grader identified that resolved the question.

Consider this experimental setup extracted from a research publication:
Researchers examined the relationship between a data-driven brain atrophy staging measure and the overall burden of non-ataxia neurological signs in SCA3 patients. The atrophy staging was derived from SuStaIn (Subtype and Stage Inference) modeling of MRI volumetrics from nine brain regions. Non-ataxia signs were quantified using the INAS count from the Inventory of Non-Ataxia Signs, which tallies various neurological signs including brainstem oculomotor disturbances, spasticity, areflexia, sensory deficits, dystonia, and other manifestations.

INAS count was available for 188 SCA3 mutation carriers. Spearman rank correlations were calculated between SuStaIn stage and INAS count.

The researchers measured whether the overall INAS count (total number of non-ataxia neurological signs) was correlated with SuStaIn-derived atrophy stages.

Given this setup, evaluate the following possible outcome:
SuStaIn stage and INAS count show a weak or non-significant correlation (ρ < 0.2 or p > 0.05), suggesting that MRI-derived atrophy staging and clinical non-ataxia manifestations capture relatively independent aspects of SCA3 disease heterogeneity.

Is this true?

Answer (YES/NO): YES